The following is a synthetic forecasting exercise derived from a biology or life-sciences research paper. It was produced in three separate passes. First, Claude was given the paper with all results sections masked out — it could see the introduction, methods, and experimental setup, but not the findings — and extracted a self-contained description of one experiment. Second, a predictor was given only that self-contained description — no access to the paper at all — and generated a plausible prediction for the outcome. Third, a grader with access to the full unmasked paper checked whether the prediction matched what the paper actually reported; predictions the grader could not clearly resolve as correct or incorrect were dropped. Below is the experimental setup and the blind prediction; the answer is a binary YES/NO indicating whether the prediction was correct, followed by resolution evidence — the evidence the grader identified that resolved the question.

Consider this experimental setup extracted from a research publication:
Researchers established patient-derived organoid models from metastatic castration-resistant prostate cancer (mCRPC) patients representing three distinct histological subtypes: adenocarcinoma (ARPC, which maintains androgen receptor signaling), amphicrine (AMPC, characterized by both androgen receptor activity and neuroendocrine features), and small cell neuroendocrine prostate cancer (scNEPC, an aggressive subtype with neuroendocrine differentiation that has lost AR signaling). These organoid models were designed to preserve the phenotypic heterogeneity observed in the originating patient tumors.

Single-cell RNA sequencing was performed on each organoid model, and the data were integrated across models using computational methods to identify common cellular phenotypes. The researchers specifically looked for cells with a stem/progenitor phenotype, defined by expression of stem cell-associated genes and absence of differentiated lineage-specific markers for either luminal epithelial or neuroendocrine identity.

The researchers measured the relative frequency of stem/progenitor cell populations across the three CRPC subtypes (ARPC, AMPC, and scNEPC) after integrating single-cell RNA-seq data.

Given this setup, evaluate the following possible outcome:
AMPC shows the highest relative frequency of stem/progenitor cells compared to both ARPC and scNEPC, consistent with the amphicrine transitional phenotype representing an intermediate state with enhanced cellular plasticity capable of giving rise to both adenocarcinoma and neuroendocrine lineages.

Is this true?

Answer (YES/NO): NO